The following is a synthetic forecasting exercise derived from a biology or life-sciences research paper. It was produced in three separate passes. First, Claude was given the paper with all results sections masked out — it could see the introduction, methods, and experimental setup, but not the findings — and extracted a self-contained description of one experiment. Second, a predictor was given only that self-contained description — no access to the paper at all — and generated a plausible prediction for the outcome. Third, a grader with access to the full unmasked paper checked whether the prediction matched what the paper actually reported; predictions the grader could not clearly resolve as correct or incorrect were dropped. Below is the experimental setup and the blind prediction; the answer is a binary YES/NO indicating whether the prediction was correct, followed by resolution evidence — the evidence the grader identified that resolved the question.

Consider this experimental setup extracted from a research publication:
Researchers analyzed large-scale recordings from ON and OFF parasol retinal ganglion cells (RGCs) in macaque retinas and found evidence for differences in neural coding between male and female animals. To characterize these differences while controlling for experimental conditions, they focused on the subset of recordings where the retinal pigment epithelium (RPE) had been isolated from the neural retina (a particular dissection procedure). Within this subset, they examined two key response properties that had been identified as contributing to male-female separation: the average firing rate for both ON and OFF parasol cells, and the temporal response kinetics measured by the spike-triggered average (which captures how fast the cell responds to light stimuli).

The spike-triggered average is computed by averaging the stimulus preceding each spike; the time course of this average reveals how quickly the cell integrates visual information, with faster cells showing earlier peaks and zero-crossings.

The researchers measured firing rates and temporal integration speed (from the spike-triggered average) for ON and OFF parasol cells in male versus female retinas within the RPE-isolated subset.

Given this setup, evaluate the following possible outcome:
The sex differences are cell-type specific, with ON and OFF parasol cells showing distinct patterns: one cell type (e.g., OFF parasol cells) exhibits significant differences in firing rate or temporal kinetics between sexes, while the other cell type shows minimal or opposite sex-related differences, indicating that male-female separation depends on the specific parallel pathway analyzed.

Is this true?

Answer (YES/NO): NO